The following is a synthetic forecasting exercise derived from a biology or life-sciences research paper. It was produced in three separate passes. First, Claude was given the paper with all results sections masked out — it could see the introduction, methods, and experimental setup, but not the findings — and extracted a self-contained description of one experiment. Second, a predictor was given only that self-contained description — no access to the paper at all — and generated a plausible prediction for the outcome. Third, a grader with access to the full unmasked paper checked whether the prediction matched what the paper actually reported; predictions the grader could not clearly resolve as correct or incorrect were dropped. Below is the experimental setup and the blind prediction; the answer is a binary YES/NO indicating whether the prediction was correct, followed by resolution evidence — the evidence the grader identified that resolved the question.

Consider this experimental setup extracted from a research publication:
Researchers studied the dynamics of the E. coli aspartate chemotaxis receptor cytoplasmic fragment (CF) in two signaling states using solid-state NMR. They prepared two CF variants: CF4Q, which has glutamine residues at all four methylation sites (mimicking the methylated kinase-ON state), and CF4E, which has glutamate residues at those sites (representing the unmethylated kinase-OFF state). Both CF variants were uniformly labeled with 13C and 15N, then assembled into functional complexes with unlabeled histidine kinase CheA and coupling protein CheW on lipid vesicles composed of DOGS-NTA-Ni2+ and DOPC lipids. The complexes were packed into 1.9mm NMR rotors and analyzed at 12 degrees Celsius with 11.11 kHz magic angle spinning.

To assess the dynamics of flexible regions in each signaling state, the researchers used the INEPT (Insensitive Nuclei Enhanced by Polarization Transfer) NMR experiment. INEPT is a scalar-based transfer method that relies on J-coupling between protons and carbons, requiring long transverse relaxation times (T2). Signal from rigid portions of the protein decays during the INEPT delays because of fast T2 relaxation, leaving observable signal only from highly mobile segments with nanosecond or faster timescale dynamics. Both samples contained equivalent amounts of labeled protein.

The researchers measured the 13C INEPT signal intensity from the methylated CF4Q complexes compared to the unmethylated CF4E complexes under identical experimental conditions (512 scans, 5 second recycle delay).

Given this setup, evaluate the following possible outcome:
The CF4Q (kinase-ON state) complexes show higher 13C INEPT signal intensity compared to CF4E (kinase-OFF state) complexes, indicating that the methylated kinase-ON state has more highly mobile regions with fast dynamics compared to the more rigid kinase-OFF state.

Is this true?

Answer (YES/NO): NO